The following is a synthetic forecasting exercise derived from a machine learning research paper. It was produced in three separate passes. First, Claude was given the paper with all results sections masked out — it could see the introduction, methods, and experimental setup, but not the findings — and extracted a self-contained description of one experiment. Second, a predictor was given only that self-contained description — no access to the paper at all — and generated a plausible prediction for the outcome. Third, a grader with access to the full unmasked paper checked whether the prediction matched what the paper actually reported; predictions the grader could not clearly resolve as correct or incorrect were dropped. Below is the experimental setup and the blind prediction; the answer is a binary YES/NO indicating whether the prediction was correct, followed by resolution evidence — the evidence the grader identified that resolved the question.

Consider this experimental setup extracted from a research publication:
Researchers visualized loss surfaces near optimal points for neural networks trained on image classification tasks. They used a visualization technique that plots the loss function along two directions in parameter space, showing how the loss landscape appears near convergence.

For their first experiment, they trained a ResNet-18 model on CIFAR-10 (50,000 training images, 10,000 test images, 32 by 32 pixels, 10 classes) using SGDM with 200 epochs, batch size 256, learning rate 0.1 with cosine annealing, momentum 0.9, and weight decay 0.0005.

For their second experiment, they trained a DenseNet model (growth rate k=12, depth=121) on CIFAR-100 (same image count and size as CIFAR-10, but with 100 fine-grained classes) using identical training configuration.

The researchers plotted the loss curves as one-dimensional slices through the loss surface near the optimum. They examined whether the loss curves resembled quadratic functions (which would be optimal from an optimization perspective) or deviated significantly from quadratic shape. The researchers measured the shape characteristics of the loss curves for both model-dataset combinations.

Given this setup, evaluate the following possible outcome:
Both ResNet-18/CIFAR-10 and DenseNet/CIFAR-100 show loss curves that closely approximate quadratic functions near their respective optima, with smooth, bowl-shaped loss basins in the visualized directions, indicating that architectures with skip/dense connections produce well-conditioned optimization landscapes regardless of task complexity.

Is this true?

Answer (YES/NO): NO